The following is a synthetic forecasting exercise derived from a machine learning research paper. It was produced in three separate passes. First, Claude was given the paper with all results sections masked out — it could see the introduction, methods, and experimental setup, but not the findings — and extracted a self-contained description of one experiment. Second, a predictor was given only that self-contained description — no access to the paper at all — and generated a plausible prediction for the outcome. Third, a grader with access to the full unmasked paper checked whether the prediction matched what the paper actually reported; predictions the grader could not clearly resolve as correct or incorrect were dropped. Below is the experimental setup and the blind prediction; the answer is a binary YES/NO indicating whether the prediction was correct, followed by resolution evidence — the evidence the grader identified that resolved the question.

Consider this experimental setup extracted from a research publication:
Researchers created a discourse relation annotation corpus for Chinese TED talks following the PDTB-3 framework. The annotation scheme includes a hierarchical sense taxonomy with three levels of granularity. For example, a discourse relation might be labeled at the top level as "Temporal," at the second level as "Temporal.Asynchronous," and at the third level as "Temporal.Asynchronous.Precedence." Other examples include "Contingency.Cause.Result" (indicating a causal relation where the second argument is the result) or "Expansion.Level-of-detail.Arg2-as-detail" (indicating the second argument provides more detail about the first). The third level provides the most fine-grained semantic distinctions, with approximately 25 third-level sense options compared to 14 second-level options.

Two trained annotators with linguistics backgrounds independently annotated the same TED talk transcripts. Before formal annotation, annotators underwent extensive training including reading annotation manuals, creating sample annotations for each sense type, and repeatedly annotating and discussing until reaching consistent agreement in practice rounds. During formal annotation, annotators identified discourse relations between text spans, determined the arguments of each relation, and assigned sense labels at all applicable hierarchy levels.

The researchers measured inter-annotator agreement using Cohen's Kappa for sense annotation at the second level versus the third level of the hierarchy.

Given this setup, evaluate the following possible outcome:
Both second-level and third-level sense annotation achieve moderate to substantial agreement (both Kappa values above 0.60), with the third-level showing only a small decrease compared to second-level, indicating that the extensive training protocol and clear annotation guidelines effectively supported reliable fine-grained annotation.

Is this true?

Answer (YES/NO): NO